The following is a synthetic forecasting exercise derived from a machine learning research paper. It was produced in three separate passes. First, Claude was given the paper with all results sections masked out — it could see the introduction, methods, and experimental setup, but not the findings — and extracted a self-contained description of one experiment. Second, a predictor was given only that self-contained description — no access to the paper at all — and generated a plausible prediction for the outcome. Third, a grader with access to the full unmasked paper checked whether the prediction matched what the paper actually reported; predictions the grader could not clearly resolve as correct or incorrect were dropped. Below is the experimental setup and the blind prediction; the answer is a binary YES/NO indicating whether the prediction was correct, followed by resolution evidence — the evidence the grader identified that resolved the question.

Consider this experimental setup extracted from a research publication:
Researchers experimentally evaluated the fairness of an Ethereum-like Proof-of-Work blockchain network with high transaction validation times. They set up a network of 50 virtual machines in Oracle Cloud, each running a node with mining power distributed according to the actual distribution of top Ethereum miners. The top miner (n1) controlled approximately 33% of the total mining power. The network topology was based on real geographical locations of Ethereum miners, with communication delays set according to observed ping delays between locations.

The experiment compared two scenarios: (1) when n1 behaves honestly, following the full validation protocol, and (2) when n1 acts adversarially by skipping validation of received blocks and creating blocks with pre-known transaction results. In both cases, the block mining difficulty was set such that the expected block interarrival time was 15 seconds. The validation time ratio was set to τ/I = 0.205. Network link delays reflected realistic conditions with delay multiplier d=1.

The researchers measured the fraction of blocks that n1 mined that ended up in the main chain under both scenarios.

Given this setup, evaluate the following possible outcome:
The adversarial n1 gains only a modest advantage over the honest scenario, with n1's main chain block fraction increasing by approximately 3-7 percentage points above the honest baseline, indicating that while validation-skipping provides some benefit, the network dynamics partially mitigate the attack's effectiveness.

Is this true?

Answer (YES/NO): NO